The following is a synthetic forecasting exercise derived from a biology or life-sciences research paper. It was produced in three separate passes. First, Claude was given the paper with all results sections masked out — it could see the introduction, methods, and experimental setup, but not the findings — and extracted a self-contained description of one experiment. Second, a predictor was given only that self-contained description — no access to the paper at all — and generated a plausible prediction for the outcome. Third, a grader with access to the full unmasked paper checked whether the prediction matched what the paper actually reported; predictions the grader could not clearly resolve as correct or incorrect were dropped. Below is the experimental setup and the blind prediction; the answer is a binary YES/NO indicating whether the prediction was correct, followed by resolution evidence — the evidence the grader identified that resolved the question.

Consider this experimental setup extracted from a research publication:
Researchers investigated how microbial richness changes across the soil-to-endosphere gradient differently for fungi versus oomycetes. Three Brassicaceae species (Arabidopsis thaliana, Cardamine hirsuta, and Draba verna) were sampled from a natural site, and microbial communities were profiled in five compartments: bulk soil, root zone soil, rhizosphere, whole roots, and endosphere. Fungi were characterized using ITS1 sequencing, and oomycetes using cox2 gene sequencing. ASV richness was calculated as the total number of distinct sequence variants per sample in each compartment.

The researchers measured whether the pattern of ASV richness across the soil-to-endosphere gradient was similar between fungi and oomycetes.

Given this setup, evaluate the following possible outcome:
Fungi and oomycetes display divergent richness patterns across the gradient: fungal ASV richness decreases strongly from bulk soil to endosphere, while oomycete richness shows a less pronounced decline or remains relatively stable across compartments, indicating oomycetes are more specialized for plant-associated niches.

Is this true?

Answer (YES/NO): NO